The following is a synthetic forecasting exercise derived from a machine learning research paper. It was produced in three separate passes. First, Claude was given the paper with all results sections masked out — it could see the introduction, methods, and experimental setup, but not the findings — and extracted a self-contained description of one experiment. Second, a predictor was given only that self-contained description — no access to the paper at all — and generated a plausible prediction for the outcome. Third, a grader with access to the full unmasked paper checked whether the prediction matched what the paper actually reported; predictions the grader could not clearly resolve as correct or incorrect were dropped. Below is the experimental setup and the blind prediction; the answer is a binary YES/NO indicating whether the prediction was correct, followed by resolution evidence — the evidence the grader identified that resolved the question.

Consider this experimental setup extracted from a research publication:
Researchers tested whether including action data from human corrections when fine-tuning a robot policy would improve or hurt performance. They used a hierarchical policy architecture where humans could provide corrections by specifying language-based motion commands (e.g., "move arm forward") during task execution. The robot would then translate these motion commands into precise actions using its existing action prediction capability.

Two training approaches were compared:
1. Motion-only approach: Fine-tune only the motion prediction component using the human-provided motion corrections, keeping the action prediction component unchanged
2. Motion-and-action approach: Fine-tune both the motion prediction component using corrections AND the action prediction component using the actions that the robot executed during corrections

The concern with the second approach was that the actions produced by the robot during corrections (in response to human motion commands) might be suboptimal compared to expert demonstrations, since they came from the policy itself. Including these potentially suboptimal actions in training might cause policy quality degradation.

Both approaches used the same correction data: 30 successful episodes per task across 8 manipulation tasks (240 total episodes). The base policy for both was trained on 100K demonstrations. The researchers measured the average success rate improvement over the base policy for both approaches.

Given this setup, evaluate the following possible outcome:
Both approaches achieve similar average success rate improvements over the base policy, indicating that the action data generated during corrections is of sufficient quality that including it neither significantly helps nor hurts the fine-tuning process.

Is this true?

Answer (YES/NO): NO